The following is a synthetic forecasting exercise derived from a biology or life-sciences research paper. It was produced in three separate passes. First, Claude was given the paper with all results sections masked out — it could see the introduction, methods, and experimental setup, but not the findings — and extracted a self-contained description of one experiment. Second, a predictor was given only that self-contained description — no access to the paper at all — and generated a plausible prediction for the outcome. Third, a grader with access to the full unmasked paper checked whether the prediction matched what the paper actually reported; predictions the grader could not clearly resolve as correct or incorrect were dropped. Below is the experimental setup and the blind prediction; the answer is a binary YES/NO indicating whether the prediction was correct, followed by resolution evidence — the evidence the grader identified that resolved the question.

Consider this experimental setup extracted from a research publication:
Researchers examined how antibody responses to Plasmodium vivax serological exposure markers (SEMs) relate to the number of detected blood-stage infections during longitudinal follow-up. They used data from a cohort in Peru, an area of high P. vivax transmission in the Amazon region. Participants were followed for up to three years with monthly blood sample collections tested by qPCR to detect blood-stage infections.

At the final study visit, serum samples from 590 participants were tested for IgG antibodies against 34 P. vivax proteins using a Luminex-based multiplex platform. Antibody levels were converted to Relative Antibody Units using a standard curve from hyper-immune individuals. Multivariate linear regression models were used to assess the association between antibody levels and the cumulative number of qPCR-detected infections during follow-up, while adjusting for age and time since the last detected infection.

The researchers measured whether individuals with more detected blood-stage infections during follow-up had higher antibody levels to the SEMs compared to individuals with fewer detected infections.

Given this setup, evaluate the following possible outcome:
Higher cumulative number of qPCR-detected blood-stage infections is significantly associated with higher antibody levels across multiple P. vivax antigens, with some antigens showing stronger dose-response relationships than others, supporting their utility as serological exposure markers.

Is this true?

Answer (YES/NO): YES